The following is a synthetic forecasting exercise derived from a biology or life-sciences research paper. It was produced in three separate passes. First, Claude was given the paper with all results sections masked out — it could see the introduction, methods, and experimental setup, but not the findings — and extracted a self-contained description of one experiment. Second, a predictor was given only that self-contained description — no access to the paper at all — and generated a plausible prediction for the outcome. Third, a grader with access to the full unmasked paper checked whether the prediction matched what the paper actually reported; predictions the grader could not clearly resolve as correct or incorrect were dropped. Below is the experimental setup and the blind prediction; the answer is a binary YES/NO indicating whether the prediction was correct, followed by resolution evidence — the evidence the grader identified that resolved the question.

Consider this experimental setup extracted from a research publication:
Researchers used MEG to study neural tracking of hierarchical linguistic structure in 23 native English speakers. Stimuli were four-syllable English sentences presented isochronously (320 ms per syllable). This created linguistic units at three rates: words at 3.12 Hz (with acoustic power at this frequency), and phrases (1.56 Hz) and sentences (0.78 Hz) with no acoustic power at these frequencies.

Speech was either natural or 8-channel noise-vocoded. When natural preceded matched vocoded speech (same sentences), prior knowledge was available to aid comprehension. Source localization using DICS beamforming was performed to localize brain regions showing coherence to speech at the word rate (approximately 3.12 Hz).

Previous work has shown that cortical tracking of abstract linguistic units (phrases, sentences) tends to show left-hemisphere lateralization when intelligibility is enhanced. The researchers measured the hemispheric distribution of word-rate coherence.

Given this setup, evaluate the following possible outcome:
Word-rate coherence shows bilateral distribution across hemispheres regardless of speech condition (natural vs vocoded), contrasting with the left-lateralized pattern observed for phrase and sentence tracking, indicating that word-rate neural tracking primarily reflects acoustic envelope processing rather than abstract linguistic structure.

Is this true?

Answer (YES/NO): YES